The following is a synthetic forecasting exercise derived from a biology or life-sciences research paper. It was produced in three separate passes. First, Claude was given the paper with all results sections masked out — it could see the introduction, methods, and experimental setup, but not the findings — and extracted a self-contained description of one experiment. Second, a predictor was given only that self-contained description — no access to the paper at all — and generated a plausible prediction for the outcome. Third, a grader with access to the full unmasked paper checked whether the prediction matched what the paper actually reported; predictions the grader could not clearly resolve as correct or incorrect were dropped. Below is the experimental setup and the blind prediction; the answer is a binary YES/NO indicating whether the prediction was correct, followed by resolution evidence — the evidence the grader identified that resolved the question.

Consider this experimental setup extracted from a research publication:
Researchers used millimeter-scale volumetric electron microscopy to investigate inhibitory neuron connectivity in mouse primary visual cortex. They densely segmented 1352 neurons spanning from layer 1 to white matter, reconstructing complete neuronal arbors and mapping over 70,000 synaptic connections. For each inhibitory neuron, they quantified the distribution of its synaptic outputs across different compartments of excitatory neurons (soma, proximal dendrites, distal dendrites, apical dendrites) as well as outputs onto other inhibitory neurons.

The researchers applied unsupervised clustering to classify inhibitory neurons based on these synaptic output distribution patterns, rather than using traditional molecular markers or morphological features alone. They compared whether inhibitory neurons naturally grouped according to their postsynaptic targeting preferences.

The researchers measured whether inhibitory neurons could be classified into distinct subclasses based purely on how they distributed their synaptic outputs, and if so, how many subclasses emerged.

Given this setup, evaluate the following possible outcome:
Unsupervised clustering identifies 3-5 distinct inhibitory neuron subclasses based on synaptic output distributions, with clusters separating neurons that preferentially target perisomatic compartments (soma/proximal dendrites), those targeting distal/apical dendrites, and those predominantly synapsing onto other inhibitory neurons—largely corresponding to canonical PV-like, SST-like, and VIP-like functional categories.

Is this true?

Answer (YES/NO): NO